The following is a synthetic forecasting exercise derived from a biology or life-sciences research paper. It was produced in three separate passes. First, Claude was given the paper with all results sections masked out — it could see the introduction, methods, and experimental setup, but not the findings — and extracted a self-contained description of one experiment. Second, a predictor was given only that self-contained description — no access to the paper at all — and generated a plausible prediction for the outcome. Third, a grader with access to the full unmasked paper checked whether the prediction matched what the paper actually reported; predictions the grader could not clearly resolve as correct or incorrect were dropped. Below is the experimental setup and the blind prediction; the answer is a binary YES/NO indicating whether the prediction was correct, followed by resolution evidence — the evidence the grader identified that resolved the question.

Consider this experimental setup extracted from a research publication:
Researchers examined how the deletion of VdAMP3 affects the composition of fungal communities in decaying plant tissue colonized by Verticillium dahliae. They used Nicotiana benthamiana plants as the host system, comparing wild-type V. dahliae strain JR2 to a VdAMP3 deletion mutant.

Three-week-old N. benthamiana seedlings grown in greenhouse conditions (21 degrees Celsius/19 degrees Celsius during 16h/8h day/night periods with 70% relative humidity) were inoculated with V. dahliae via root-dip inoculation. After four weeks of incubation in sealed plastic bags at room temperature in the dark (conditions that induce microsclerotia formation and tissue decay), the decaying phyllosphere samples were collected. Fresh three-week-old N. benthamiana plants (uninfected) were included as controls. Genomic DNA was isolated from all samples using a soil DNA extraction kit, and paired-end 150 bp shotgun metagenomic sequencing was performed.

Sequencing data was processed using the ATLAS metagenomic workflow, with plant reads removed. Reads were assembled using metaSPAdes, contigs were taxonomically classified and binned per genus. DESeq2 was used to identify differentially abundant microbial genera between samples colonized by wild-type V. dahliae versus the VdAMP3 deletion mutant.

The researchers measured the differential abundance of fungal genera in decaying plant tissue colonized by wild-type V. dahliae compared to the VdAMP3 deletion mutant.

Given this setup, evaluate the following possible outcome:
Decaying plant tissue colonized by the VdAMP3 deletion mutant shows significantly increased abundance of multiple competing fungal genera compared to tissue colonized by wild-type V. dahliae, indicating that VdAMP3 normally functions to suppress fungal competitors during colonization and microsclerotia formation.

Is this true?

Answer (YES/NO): YES